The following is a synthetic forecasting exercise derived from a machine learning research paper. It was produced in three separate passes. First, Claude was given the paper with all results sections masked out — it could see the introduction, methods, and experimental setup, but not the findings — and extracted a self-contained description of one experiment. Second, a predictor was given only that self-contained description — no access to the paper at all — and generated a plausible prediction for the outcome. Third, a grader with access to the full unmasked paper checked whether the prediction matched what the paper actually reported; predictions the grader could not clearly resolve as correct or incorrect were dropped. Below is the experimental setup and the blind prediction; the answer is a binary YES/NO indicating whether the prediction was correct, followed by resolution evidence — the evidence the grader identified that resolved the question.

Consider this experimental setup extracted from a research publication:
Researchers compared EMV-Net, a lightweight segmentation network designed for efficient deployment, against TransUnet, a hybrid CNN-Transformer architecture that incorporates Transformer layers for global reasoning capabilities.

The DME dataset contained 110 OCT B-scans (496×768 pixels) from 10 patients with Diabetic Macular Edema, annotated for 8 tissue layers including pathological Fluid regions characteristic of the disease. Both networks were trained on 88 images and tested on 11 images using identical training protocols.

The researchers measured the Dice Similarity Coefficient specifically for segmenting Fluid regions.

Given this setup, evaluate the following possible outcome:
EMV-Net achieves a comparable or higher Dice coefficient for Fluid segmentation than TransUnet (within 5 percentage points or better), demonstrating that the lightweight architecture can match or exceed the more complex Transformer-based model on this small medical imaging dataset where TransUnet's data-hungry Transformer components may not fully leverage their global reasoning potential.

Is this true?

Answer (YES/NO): YES